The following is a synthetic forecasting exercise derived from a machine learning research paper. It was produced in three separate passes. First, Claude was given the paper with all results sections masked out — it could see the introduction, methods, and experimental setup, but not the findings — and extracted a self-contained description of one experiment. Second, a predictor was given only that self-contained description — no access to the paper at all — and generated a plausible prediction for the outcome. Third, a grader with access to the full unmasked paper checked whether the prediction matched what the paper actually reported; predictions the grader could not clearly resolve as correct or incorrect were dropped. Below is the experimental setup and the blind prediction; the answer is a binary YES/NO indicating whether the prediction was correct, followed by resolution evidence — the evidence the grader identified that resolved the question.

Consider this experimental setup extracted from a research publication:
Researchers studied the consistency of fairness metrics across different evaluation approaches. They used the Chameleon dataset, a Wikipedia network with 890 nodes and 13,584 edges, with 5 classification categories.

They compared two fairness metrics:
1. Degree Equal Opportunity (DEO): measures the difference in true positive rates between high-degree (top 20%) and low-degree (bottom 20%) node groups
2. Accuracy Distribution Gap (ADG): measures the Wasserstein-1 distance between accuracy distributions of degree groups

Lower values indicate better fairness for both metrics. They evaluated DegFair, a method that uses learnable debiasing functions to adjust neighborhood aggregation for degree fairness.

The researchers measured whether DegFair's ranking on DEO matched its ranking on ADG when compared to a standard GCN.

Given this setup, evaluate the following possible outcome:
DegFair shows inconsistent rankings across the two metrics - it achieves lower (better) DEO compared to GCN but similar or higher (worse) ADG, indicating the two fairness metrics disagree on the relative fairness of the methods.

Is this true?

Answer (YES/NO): NO